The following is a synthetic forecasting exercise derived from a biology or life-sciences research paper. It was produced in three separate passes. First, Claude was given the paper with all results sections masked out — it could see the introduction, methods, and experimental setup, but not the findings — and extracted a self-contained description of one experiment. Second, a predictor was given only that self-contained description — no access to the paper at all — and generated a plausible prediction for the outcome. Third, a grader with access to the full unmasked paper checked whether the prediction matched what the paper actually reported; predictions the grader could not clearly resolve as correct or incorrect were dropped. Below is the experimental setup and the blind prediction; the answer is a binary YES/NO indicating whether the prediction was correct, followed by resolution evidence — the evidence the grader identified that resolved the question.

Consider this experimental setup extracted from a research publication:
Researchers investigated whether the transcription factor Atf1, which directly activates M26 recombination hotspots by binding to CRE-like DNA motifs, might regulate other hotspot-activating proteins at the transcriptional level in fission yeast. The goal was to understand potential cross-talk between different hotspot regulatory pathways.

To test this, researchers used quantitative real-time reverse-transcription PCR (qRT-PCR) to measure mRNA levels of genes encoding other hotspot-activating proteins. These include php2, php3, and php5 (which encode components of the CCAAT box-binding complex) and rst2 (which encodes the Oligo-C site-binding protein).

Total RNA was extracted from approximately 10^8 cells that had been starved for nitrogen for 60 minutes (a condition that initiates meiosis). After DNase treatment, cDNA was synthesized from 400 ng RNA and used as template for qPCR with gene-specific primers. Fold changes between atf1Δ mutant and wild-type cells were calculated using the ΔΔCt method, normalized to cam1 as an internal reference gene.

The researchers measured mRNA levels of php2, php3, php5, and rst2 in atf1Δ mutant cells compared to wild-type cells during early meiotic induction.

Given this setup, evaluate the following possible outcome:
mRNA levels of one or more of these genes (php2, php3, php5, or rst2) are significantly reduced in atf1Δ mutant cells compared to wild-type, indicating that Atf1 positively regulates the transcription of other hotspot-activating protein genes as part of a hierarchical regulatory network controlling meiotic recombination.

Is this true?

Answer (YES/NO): YES